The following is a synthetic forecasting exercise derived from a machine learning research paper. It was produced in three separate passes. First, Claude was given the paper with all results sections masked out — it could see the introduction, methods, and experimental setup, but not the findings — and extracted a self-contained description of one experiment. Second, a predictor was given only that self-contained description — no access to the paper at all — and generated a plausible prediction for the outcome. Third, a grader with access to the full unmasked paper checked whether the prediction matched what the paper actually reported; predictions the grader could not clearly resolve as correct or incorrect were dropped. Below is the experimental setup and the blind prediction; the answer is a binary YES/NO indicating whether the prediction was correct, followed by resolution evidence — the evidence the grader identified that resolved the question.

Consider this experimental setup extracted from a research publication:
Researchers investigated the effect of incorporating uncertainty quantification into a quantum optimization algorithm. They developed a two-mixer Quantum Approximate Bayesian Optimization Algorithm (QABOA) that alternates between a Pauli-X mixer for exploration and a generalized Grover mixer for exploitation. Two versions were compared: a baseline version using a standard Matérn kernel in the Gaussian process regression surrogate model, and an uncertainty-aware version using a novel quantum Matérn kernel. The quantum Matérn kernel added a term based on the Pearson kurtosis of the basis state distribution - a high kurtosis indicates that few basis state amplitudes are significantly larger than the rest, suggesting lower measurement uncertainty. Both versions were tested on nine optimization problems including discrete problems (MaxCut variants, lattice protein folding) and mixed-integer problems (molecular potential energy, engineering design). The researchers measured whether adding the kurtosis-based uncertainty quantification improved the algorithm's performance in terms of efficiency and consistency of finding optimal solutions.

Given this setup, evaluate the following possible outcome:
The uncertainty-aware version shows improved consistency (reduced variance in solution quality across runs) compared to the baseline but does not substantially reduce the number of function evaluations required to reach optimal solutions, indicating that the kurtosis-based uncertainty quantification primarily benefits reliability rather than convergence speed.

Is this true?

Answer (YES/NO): NO